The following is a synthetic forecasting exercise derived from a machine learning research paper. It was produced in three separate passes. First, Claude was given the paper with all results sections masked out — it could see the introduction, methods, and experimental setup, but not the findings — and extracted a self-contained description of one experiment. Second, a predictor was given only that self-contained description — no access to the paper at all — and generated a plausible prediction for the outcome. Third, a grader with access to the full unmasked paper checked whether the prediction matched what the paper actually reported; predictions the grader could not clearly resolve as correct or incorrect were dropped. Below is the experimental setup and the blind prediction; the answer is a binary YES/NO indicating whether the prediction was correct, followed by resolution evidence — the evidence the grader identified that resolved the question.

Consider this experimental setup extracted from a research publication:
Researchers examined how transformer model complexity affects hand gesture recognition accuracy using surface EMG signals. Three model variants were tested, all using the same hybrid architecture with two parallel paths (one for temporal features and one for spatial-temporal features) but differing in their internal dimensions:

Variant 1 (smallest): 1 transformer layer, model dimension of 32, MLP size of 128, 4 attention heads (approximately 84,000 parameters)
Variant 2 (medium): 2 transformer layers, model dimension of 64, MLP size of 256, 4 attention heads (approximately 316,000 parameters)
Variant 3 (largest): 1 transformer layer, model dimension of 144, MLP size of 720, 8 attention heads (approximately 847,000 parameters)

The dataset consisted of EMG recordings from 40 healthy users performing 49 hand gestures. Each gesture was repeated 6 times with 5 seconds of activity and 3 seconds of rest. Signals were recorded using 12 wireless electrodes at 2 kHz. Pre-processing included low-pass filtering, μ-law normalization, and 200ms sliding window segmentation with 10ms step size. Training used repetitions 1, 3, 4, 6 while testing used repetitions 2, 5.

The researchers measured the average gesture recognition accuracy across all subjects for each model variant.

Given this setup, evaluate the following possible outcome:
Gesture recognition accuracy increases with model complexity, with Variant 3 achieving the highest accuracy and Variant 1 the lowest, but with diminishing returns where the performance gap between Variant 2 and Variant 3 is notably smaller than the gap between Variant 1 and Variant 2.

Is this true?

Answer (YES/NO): YES